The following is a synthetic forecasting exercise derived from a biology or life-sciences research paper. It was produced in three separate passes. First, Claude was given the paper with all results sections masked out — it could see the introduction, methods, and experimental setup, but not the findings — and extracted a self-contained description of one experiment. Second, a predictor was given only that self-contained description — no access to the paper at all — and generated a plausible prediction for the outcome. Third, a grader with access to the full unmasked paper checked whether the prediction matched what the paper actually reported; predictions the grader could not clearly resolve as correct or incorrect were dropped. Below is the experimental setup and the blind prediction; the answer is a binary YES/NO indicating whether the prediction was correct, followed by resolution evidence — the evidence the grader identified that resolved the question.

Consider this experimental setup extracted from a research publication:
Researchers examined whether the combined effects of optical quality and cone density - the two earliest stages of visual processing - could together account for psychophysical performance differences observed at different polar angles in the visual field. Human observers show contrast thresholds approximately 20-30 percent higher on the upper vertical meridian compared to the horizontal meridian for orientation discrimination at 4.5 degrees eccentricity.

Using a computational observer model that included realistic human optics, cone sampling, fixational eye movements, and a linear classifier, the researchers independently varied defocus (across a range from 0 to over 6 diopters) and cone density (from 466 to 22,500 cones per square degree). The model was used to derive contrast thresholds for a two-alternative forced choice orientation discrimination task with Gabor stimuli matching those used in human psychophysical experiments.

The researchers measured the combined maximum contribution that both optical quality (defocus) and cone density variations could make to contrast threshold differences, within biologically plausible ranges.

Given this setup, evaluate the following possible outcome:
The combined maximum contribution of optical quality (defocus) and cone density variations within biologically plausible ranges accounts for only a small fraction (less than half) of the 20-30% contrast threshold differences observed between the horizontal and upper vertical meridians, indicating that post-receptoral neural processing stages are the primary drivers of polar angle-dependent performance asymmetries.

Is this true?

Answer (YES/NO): YES